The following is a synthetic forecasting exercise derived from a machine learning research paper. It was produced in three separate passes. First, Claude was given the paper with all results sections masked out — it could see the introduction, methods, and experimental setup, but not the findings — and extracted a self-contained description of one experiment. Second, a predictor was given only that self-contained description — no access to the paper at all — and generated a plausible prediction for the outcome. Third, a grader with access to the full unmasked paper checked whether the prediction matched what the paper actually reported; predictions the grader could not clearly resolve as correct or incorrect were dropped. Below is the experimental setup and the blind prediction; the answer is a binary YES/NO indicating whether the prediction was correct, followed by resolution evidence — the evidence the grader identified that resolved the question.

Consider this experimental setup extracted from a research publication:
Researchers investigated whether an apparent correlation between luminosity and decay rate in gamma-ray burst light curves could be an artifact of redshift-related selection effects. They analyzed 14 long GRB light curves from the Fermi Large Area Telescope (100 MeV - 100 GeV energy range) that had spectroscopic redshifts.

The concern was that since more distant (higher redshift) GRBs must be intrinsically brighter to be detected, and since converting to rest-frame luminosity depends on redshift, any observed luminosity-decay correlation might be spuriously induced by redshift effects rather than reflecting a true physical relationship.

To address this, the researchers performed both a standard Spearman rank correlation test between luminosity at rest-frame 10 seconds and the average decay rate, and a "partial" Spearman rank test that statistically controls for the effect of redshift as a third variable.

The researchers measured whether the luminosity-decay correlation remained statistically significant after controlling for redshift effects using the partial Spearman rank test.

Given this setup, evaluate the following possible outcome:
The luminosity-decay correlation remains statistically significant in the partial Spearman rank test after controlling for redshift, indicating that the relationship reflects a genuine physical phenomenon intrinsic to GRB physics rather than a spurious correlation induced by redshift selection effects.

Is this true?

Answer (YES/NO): NO